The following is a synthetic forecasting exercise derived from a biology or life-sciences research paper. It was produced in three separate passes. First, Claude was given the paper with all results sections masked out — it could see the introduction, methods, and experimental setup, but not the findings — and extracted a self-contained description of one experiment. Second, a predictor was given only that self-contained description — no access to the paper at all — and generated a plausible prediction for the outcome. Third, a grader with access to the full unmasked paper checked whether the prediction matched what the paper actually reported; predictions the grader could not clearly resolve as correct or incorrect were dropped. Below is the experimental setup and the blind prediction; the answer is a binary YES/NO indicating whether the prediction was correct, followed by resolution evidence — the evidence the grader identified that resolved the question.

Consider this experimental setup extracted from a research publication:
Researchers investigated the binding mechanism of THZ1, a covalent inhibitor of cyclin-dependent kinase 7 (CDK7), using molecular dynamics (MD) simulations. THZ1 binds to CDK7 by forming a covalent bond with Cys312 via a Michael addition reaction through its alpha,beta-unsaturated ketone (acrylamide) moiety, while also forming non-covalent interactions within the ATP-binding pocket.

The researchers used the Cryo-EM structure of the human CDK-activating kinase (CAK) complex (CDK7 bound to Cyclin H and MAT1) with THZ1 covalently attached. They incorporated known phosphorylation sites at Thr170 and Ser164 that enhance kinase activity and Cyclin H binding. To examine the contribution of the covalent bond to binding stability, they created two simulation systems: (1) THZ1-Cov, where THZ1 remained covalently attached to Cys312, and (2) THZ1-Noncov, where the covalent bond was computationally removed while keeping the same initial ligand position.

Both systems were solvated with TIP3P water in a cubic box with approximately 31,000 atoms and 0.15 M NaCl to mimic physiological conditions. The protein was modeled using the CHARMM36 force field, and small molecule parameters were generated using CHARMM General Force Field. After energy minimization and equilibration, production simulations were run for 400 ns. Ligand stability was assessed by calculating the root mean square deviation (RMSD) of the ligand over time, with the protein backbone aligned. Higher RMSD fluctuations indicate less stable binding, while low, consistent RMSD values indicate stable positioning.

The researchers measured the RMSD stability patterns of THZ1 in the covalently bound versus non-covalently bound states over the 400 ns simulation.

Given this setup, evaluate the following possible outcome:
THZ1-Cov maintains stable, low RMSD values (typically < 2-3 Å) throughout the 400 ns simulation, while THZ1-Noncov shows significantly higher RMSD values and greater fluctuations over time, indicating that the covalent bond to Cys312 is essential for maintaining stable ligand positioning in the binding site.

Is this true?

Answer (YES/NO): YES